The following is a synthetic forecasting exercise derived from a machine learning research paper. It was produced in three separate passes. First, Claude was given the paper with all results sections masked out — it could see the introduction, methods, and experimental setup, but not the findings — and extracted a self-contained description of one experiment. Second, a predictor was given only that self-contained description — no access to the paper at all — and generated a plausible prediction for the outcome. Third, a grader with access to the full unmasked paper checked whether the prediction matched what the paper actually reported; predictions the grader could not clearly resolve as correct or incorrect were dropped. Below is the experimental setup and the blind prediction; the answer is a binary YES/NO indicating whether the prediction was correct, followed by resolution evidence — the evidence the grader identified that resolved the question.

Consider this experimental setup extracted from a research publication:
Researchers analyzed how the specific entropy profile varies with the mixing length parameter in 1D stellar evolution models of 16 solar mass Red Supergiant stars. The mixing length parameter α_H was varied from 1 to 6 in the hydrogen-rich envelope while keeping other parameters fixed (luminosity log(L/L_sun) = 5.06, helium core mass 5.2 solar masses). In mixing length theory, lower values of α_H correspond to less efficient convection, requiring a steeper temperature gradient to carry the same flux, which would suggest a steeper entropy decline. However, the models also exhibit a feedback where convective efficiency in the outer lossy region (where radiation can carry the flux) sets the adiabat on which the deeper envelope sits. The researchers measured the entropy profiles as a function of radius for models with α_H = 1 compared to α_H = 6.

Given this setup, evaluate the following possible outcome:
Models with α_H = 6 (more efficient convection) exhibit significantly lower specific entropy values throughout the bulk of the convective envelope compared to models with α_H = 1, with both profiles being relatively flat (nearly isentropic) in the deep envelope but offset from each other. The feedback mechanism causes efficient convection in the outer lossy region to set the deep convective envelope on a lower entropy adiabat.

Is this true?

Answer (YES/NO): YES